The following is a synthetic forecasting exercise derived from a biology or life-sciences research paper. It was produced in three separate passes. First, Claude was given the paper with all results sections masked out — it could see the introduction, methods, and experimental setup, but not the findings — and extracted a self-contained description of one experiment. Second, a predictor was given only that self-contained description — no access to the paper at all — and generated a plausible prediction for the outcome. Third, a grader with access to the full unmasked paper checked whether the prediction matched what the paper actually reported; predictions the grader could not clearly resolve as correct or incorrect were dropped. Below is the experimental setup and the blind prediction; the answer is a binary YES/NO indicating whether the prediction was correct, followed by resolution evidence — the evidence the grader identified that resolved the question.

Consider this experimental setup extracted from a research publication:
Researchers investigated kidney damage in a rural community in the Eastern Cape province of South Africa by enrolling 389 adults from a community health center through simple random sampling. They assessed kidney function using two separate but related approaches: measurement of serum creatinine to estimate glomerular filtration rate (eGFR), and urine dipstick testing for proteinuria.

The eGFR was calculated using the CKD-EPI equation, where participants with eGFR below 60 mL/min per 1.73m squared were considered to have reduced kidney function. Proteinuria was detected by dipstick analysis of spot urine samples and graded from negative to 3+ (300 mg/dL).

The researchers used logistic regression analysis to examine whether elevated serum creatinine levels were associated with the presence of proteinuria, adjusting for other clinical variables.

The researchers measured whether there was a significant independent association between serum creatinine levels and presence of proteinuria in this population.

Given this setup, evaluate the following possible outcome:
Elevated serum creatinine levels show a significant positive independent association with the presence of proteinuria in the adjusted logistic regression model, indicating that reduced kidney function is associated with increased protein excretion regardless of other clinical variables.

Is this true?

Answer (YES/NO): YES